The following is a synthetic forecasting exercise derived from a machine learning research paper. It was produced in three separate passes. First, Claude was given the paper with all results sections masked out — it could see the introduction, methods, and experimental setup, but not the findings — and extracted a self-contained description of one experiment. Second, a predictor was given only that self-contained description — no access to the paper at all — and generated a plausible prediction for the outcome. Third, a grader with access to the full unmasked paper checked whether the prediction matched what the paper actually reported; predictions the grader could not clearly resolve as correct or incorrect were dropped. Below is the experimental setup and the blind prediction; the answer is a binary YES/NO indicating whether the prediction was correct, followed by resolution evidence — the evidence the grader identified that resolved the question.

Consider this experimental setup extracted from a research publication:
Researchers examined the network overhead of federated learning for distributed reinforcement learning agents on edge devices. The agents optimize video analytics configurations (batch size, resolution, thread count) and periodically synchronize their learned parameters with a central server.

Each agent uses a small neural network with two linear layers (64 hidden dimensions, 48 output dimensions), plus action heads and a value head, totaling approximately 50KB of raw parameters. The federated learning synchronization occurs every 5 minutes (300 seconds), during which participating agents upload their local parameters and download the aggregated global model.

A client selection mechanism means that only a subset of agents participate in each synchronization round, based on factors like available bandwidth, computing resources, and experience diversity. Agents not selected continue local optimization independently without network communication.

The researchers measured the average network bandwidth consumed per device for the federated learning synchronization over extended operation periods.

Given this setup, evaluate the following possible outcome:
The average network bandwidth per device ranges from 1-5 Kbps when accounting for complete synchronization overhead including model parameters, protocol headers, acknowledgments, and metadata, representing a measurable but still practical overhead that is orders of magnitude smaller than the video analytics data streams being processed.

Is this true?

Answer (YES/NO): YES